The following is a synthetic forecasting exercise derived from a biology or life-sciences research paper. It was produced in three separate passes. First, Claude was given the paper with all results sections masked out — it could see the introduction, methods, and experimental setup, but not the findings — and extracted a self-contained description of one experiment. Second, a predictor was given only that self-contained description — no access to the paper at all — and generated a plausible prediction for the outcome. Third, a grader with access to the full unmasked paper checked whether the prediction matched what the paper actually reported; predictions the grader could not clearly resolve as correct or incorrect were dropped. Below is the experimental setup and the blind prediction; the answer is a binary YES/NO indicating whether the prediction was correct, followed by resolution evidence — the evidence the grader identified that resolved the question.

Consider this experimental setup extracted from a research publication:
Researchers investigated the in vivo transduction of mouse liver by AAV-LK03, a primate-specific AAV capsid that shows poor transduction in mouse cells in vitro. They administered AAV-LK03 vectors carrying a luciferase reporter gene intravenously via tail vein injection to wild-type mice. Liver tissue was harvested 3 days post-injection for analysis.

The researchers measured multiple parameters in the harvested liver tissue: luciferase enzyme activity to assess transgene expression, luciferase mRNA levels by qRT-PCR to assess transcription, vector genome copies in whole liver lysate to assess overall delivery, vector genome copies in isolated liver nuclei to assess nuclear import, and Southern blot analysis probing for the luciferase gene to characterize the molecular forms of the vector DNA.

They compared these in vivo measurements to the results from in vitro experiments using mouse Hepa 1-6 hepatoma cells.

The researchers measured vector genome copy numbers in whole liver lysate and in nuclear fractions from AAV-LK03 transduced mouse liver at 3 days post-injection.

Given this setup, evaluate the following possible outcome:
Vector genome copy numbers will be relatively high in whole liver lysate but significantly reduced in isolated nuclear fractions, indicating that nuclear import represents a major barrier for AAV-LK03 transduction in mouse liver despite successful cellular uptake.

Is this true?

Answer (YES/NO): NO